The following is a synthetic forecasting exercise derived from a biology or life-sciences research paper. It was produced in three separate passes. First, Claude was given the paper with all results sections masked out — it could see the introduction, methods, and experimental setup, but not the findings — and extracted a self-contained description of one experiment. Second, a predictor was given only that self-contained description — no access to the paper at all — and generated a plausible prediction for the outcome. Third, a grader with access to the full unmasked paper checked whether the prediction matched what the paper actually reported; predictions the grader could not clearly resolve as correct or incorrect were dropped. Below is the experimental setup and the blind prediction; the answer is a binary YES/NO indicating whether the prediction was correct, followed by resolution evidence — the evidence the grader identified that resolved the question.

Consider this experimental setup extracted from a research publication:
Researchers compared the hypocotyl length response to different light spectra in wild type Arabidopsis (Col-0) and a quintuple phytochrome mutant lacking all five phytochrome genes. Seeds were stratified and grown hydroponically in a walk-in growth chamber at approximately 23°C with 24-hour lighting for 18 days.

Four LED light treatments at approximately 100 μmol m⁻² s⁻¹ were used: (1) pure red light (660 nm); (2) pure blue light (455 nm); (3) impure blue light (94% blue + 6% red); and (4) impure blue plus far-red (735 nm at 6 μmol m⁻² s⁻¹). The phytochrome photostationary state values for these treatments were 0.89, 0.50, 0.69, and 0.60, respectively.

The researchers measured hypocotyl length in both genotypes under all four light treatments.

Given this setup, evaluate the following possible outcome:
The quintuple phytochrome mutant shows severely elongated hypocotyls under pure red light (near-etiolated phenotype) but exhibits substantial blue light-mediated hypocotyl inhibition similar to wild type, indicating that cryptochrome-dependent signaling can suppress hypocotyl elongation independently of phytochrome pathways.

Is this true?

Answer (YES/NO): YES